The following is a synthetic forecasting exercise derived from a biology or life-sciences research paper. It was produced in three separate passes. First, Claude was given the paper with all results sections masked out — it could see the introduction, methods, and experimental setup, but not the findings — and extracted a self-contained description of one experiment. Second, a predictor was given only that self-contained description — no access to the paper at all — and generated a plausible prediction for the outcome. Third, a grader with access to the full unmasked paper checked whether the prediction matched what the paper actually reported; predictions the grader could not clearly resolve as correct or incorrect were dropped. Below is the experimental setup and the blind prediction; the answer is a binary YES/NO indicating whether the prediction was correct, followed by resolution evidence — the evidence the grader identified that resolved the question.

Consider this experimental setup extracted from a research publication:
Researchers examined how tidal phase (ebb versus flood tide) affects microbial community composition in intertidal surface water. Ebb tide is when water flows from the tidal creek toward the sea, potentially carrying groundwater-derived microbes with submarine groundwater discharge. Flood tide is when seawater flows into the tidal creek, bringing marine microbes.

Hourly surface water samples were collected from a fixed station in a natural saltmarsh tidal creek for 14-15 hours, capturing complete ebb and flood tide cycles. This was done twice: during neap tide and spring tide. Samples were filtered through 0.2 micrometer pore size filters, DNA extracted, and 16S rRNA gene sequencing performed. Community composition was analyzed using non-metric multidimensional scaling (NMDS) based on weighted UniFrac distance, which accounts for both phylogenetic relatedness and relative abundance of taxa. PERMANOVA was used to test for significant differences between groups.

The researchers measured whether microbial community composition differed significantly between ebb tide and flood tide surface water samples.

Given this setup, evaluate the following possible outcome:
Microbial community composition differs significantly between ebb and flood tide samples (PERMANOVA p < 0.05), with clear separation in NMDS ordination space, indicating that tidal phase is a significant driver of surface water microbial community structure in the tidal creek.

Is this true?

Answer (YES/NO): YES